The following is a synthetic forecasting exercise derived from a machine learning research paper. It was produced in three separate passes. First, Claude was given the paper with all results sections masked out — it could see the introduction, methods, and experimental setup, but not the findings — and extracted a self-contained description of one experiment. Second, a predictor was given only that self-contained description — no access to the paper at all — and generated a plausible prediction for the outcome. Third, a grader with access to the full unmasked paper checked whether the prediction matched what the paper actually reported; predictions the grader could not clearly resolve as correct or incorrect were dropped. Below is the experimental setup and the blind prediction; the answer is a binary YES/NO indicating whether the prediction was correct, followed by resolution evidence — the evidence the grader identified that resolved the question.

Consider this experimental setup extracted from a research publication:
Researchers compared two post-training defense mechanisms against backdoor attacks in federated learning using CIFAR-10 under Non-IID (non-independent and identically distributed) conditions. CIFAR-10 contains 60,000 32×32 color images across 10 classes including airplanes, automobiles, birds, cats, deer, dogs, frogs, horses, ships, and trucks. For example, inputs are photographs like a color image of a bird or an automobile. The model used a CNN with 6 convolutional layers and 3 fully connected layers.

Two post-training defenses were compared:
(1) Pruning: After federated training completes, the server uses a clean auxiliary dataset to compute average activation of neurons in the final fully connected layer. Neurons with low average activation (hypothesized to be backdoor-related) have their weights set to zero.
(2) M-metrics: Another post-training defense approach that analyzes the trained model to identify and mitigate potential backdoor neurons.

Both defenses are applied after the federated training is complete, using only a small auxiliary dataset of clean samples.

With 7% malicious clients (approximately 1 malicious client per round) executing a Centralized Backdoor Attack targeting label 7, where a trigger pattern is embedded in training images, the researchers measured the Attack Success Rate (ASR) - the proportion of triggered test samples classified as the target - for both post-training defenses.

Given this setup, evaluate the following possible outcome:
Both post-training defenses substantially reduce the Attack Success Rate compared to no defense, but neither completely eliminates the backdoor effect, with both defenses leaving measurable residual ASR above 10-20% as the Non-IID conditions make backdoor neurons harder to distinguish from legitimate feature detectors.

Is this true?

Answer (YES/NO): NO